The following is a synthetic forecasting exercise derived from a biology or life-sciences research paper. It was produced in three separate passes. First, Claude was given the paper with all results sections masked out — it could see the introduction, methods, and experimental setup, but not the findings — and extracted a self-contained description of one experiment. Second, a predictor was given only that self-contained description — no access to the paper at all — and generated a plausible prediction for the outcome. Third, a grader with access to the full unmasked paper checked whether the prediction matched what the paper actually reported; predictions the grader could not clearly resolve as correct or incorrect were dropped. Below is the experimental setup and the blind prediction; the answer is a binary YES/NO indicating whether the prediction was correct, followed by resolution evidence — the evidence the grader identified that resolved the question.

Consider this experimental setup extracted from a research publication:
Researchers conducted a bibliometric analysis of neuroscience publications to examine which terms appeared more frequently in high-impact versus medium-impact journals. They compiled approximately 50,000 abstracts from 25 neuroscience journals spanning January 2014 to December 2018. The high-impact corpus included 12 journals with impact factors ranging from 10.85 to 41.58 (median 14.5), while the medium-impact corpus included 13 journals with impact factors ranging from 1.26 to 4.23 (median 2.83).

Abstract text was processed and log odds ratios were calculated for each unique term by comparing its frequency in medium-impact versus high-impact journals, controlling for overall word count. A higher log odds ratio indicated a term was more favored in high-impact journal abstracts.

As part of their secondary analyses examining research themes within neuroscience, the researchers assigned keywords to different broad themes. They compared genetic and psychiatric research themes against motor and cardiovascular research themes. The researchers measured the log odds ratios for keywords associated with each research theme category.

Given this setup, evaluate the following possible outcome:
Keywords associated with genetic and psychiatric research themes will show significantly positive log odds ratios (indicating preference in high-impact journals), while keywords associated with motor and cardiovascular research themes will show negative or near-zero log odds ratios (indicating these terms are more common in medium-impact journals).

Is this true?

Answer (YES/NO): YES